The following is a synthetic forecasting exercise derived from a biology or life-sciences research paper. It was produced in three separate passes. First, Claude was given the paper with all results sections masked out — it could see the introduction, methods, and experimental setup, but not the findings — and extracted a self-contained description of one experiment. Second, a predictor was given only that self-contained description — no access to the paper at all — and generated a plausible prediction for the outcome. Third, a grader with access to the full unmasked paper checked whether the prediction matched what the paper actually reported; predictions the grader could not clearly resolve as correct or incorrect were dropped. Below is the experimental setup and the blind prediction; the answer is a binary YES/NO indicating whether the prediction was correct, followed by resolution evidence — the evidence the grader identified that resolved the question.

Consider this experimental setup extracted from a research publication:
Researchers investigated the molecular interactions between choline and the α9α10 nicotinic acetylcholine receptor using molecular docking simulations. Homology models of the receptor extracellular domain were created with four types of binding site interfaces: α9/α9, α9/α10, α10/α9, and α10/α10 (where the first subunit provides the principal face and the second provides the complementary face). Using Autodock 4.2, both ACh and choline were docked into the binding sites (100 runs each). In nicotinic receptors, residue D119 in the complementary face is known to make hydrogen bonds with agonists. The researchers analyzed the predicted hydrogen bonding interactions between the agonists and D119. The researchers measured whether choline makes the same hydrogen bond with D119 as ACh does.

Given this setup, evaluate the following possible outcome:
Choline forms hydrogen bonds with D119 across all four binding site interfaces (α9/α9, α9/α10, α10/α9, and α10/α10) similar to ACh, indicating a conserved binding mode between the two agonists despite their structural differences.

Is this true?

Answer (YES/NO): NO